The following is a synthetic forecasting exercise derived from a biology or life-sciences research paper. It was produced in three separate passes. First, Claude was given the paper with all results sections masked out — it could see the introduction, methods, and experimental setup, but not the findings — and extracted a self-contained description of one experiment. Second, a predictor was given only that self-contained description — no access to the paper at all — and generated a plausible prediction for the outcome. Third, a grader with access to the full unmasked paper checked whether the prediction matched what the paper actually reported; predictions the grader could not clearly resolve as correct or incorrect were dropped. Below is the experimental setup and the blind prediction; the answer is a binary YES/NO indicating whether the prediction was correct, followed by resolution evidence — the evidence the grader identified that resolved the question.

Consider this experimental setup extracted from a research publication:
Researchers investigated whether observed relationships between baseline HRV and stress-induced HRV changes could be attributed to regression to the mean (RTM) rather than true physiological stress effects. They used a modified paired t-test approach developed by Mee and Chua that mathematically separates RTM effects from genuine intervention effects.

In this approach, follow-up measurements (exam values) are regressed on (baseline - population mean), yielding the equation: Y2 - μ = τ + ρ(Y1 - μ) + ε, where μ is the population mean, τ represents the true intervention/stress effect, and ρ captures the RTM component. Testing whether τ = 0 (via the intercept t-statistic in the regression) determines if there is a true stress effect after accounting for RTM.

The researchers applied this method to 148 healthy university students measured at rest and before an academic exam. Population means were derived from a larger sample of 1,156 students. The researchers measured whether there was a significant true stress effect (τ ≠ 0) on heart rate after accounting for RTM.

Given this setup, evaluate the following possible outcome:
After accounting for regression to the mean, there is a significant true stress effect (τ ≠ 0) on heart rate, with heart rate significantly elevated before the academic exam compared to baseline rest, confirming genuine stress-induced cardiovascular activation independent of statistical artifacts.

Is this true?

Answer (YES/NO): YES